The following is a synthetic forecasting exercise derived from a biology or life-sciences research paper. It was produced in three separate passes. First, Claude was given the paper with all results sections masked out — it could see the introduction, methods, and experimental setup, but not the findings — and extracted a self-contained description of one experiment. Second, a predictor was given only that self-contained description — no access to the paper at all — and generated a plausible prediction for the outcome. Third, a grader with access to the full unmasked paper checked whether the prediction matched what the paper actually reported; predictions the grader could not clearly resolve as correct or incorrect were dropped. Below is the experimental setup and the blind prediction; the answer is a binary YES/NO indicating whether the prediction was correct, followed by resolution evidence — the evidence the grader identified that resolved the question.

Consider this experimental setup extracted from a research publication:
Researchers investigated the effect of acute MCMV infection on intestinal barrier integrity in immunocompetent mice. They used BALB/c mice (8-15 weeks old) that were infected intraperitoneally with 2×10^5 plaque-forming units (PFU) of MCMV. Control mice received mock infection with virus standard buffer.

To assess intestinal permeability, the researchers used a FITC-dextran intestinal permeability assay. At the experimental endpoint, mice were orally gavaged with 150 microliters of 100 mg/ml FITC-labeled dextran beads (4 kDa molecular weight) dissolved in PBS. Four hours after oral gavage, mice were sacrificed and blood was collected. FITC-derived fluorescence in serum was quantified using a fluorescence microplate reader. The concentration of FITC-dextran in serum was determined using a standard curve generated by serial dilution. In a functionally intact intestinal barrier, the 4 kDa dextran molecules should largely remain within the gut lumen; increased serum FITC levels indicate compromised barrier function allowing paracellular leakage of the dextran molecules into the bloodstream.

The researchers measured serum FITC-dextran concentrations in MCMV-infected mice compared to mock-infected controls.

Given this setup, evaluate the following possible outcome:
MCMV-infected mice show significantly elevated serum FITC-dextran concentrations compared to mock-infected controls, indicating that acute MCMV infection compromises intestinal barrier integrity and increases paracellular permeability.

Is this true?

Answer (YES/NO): YES